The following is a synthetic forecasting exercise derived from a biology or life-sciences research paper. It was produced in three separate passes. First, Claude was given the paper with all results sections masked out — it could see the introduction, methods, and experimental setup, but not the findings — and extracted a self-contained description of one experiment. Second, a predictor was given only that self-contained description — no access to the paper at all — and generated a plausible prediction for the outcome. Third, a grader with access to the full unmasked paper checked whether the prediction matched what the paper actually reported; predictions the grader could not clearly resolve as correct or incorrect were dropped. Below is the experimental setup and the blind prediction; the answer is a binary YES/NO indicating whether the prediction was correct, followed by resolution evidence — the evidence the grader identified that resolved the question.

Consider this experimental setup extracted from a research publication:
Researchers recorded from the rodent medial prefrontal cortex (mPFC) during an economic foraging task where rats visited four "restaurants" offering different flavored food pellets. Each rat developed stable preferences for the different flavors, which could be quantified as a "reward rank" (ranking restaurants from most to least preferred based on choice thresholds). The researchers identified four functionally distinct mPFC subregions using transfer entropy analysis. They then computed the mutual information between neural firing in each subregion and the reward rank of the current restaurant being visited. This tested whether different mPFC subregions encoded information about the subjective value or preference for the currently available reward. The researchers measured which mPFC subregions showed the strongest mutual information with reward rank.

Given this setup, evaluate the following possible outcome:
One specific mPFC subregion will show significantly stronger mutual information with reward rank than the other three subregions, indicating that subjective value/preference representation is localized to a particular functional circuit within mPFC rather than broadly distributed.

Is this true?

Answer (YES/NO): NO